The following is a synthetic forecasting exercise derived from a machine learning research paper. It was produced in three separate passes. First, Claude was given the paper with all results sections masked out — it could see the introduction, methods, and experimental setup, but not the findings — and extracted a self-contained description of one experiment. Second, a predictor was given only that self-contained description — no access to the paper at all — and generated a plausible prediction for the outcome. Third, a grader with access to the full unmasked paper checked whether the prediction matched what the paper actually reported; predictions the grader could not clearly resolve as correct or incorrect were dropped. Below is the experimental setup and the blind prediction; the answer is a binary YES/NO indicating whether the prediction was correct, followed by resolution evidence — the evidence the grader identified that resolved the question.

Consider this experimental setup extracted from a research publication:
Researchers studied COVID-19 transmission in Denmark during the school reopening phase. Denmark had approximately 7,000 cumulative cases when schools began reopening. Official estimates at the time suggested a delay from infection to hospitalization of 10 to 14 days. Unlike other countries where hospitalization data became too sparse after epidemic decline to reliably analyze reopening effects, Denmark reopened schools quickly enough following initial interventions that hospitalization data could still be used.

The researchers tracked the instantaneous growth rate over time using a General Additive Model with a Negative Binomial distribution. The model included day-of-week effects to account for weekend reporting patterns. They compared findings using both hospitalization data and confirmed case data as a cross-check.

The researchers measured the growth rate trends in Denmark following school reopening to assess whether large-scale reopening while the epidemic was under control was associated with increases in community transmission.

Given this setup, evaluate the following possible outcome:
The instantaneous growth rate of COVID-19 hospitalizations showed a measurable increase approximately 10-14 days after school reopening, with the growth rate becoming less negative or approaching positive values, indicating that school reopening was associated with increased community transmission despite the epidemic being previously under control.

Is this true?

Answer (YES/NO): NO